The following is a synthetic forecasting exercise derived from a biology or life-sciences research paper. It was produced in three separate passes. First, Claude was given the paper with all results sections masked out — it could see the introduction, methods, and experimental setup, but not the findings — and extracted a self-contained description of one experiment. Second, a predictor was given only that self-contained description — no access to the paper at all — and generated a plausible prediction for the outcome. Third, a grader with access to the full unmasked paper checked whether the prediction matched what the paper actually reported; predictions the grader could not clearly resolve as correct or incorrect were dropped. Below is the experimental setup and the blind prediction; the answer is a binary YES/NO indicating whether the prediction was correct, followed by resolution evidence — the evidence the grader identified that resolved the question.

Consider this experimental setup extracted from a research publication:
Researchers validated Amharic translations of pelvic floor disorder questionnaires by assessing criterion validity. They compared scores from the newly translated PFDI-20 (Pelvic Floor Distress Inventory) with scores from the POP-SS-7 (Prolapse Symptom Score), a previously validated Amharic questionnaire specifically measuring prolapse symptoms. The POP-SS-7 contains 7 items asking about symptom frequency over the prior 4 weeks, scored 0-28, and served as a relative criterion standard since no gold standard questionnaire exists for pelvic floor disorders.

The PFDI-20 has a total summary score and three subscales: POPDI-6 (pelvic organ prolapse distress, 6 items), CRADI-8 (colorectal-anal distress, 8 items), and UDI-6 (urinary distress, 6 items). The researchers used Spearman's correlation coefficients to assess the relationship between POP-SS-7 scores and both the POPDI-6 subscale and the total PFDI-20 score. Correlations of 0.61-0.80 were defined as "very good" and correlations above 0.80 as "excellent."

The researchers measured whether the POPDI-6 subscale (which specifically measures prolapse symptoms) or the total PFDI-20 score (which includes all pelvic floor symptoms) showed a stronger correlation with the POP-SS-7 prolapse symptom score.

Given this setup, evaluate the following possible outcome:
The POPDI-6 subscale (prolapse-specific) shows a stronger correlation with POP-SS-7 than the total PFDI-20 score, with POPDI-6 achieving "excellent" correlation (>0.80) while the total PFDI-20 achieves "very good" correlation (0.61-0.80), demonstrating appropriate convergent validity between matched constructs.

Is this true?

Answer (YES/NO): NO